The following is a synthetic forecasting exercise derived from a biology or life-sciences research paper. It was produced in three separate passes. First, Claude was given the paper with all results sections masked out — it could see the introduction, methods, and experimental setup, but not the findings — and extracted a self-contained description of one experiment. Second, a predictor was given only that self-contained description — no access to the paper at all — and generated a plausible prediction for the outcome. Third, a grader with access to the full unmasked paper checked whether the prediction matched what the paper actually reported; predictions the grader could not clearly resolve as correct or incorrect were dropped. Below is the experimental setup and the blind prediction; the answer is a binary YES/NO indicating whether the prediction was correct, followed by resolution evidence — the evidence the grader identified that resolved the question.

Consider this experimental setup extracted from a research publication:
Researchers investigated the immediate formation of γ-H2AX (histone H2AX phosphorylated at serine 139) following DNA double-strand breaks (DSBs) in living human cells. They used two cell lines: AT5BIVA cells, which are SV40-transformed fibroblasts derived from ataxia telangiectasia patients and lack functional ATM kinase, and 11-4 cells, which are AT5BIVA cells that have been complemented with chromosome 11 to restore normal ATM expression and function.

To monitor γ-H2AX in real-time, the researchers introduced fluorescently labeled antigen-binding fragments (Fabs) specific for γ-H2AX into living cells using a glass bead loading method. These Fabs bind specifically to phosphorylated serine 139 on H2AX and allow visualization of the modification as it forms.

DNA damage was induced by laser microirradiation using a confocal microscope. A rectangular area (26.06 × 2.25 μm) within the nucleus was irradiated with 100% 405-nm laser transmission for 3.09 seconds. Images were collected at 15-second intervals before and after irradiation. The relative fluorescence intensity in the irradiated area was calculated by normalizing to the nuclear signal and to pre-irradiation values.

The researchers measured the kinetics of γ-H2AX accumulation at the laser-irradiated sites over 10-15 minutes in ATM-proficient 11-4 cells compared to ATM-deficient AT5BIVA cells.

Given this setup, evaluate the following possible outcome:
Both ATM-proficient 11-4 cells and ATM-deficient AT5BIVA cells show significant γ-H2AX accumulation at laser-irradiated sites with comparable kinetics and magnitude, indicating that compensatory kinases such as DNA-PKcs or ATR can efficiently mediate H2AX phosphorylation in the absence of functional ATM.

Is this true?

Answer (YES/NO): YES